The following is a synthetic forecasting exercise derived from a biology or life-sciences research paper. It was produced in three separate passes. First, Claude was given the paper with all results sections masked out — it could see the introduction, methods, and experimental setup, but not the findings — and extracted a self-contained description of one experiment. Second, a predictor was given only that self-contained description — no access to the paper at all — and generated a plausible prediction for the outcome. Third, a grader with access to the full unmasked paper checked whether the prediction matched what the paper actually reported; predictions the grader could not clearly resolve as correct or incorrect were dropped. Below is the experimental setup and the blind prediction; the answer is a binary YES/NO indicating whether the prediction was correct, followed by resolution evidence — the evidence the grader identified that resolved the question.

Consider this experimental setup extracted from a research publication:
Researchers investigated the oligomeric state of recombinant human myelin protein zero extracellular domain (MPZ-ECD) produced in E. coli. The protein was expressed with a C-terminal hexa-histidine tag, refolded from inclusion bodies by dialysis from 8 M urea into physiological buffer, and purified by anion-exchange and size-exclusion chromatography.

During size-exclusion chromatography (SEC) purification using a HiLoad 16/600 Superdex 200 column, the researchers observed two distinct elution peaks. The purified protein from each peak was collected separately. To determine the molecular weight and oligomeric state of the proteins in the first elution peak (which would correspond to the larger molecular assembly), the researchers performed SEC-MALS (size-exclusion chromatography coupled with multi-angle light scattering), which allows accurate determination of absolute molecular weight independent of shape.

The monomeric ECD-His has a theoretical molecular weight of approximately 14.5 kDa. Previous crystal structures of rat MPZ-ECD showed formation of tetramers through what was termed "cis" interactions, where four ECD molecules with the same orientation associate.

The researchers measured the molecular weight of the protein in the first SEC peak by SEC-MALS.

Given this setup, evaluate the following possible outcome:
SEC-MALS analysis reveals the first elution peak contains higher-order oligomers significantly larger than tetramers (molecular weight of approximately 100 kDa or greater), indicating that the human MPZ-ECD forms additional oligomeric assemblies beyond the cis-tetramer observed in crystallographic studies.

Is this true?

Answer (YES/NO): YES